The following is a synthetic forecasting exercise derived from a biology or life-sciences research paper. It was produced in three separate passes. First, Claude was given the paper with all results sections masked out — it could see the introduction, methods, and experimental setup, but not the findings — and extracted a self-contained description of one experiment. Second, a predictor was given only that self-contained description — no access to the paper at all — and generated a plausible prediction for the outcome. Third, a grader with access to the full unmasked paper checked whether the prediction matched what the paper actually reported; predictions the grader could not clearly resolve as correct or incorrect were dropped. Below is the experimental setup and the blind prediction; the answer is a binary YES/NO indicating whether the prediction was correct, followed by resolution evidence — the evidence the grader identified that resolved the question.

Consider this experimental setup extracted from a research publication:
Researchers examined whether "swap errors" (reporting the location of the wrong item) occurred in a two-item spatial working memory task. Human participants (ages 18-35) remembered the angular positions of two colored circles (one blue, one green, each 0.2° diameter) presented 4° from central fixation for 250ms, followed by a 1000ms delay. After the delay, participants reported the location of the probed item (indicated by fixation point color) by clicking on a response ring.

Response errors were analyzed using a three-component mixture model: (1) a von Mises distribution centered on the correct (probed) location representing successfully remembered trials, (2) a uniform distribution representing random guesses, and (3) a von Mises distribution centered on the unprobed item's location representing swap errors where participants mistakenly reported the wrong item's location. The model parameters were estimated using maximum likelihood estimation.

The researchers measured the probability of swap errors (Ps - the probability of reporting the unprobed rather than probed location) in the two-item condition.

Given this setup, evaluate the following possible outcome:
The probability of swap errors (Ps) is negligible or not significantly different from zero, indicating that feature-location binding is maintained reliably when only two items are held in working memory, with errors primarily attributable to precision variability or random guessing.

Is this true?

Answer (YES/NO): NO